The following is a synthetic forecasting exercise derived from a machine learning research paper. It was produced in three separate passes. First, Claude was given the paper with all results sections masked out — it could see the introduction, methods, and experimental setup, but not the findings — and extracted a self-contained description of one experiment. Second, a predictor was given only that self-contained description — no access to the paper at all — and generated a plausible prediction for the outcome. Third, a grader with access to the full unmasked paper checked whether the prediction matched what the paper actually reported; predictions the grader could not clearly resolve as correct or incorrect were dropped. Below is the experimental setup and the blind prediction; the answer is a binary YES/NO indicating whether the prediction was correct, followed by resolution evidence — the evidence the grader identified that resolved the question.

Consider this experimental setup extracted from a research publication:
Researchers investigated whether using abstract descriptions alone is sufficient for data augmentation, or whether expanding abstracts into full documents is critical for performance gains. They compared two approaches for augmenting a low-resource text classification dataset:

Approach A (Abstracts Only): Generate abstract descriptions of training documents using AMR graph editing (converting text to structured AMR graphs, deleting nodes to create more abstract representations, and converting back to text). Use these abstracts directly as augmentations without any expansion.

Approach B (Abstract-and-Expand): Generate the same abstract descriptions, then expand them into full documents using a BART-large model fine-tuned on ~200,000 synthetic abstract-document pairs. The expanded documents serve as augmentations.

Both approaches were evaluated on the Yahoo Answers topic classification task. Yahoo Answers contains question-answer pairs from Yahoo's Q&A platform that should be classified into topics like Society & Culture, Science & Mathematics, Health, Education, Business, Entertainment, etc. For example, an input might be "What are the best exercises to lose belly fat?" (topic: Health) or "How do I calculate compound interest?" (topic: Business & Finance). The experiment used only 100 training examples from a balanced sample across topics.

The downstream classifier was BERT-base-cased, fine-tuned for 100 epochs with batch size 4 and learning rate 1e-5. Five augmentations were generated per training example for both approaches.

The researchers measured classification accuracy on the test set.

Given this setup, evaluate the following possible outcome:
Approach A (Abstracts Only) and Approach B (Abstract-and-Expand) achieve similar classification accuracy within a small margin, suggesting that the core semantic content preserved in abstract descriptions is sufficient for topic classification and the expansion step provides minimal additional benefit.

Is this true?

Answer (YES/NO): NO